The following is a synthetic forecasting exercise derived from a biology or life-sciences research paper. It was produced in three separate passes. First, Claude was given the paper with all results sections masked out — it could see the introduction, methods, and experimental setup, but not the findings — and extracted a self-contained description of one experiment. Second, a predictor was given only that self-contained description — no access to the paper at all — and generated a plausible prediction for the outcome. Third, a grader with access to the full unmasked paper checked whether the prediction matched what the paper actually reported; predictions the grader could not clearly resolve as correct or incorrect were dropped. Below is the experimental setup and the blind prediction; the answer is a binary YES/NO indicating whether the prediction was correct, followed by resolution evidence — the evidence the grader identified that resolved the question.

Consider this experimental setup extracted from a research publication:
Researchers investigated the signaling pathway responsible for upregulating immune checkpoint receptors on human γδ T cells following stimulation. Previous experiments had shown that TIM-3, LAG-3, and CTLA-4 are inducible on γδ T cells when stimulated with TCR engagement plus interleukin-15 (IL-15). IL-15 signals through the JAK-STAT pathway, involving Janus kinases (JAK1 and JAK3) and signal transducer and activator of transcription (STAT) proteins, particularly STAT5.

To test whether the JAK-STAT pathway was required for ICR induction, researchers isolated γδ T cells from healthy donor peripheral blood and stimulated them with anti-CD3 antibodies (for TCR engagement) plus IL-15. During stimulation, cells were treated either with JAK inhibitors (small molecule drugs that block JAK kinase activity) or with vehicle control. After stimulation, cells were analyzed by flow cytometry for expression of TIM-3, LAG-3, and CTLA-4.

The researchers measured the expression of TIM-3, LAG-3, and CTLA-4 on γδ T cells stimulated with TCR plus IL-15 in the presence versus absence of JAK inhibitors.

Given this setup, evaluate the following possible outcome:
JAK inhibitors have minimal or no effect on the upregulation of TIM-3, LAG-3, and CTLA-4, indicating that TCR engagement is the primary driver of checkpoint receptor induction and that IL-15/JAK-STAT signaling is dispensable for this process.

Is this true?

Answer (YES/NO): NO